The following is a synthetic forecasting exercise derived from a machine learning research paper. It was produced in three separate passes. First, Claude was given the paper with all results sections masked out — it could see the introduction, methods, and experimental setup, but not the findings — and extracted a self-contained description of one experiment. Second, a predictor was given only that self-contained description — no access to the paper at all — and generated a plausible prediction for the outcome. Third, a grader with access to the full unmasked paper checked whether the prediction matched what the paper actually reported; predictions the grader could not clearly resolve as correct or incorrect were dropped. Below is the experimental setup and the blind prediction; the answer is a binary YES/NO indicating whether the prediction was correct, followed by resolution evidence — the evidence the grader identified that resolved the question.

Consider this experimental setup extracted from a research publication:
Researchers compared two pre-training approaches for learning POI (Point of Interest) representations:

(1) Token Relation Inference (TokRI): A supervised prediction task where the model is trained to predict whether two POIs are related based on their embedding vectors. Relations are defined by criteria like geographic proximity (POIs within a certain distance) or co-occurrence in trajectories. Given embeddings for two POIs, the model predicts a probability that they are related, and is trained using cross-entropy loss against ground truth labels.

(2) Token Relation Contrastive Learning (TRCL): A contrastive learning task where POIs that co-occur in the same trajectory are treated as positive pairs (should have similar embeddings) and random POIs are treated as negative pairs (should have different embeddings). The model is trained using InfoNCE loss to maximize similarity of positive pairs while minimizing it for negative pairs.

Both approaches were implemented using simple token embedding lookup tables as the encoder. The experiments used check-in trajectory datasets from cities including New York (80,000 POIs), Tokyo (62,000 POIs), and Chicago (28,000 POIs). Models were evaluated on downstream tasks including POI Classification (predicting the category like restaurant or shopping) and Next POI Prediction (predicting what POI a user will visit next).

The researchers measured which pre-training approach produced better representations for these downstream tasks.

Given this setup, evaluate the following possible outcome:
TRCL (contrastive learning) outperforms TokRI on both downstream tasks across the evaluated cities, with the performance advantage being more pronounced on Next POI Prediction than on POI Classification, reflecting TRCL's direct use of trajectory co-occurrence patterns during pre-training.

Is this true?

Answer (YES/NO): NO